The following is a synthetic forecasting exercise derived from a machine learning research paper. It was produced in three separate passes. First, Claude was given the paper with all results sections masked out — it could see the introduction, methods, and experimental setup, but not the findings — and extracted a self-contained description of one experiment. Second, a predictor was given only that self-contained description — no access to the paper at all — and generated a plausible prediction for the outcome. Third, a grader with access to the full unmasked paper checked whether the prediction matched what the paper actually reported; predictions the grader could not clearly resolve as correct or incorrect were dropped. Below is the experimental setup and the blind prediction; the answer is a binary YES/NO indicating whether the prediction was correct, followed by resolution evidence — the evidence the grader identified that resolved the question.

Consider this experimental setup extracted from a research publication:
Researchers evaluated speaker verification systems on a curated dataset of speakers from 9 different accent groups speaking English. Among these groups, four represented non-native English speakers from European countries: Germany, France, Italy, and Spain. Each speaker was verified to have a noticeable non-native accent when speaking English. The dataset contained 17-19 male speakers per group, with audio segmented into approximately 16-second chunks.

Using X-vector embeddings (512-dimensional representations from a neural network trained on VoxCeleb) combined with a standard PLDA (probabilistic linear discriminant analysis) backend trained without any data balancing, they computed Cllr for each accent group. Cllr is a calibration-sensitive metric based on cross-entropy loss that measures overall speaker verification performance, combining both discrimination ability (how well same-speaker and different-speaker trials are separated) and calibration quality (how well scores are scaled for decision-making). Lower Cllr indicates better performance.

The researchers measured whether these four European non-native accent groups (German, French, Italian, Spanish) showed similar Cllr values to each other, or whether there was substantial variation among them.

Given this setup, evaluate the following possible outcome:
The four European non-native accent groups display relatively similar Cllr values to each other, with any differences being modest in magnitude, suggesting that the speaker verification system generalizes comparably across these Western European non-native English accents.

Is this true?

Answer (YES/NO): NO